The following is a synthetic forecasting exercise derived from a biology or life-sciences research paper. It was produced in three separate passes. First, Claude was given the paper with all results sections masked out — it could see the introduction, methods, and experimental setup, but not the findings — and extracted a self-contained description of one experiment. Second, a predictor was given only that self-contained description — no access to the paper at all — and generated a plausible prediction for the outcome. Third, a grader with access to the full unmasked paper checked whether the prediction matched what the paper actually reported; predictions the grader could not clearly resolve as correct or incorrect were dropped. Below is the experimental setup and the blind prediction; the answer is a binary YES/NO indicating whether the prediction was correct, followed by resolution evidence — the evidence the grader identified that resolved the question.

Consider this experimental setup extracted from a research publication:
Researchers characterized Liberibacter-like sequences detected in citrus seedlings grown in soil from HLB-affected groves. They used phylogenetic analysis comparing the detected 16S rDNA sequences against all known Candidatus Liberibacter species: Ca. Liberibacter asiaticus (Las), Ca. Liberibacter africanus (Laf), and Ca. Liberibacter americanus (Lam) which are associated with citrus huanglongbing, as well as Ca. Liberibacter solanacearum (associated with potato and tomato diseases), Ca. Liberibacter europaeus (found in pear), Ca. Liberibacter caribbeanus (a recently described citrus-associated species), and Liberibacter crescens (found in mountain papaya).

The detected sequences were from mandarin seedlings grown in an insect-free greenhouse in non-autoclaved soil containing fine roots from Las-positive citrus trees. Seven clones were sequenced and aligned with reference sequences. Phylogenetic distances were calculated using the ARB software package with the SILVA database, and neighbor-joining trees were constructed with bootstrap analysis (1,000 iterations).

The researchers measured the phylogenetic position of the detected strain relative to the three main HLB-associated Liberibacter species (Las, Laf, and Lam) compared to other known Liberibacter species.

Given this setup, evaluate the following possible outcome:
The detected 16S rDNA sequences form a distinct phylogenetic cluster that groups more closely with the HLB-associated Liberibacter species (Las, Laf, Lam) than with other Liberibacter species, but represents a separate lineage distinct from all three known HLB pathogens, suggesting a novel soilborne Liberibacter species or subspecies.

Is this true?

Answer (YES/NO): YES